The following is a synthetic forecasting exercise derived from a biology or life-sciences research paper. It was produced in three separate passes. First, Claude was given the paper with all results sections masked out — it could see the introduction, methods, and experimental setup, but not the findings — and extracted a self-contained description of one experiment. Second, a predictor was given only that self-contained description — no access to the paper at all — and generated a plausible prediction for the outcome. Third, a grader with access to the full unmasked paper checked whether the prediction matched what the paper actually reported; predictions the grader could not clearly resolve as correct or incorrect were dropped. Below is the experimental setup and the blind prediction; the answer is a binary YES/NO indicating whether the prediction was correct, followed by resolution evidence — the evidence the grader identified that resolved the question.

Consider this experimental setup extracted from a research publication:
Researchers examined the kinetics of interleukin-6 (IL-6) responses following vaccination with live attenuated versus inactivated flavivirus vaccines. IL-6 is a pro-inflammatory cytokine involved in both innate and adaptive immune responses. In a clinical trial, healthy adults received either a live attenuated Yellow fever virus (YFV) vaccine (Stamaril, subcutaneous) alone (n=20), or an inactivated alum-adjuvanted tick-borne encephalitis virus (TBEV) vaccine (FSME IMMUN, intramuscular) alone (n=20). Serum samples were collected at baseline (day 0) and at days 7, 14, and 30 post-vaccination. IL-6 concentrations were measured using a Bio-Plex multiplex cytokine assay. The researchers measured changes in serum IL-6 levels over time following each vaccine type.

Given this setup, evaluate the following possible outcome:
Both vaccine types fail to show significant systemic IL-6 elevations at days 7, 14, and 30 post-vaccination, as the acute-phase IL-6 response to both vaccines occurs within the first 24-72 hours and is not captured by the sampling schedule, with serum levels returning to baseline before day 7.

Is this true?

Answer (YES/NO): YES